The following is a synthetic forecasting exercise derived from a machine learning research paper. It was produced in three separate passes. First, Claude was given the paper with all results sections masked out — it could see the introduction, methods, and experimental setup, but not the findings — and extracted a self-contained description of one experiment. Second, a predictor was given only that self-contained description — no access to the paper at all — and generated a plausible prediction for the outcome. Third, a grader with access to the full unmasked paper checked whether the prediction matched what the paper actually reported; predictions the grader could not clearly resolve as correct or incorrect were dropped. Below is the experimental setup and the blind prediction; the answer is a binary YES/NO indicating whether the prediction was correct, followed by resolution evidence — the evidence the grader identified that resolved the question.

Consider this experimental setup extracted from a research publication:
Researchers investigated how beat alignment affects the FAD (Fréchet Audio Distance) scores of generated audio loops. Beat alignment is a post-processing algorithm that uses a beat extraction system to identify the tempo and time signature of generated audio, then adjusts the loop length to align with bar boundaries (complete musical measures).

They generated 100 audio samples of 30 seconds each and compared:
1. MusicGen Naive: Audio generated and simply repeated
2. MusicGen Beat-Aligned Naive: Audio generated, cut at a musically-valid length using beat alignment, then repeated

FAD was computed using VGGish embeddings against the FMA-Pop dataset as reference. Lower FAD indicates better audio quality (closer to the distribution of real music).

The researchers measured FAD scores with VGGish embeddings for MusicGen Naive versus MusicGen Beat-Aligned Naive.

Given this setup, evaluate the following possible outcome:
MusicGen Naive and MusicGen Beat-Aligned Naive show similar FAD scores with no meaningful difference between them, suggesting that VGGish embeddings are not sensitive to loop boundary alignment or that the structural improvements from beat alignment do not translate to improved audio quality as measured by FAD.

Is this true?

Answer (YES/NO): YES